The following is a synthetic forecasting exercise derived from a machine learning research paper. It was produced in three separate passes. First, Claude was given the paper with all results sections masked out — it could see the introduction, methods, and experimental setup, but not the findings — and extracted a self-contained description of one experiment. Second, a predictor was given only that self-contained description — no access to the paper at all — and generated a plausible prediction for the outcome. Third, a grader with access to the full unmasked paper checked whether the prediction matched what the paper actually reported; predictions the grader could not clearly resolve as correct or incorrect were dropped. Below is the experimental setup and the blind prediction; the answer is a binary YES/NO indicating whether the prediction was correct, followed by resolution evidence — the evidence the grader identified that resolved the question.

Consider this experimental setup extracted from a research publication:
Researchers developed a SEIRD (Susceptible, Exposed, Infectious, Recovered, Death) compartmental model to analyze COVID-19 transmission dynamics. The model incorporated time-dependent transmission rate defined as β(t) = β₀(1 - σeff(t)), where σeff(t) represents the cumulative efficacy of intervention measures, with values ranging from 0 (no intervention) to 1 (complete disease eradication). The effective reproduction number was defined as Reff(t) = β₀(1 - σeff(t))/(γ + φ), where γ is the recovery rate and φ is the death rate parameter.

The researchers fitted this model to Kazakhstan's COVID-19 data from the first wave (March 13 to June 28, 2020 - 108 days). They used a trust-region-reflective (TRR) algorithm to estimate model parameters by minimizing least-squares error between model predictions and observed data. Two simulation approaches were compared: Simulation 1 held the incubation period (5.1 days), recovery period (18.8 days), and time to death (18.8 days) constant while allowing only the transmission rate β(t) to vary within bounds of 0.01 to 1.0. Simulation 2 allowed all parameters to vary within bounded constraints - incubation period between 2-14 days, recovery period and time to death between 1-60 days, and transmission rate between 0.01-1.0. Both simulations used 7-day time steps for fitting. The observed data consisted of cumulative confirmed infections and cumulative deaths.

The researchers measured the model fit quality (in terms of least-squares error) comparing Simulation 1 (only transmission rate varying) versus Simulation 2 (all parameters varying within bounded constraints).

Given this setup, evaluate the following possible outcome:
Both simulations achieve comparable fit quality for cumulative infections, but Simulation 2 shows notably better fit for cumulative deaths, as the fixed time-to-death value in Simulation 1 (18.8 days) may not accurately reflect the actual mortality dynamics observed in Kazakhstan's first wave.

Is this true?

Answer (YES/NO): NO